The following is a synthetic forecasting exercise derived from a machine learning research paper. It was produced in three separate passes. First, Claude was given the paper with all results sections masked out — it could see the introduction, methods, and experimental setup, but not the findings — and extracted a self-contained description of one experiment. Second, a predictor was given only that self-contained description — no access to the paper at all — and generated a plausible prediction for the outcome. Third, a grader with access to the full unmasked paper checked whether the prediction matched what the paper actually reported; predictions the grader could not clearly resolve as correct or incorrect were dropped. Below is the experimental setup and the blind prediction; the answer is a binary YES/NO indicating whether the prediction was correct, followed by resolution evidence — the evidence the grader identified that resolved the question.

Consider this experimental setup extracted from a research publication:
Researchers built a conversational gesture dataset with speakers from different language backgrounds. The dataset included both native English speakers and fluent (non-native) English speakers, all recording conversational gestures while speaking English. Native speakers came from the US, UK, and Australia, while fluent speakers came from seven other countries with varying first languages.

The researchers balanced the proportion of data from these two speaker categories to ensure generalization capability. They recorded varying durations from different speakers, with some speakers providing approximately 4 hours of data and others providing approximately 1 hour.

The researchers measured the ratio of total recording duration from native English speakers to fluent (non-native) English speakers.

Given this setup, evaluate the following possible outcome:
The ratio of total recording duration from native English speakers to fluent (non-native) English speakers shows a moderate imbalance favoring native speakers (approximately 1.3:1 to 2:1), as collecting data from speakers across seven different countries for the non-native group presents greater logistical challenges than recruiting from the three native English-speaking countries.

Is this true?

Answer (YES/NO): YES